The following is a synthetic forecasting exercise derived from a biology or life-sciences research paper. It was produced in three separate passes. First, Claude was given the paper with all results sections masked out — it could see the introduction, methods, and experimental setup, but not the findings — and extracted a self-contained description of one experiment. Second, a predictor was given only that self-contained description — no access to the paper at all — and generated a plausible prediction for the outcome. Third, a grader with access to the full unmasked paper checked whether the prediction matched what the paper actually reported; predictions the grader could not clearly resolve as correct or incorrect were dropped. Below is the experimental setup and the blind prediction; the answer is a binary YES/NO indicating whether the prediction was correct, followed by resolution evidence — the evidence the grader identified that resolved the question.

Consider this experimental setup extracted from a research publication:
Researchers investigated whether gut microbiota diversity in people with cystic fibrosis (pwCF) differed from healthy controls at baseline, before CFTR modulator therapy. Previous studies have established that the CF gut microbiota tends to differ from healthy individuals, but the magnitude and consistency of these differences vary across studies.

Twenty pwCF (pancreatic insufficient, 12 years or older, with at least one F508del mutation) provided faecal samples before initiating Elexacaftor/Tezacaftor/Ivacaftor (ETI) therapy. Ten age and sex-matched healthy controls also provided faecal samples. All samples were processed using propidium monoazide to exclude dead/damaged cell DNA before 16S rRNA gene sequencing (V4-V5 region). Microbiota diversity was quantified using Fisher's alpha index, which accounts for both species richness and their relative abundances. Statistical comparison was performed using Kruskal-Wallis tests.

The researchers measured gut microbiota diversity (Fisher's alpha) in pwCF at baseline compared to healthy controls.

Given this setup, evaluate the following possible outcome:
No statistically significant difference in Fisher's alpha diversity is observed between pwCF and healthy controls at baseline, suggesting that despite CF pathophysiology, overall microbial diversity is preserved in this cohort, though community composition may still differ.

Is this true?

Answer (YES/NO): NO